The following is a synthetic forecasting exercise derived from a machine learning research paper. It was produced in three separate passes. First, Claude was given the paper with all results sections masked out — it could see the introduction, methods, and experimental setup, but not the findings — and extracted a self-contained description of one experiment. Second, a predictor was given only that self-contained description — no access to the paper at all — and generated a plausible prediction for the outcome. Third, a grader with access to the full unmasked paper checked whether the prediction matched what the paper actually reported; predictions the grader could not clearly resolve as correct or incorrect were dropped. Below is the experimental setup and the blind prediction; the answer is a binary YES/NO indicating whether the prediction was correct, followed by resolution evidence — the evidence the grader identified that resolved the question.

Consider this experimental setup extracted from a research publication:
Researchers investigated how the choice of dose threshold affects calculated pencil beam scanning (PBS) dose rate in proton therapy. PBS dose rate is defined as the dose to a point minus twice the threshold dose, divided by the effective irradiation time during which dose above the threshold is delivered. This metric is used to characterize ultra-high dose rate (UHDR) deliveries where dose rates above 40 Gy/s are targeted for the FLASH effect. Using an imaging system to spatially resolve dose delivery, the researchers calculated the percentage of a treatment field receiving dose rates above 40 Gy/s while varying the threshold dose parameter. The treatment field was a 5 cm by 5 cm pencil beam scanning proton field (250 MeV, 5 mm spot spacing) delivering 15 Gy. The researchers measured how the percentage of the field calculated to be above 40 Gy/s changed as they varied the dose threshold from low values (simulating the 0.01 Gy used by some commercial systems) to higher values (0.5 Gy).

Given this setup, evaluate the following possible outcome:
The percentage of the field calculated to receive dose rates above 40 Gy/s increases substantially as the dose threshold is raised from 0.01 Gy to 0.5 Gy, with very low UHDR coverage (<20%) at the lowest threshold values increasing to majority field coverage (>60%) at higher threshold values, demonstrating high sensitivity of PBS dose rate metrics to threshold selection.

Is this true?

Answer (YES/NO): NO